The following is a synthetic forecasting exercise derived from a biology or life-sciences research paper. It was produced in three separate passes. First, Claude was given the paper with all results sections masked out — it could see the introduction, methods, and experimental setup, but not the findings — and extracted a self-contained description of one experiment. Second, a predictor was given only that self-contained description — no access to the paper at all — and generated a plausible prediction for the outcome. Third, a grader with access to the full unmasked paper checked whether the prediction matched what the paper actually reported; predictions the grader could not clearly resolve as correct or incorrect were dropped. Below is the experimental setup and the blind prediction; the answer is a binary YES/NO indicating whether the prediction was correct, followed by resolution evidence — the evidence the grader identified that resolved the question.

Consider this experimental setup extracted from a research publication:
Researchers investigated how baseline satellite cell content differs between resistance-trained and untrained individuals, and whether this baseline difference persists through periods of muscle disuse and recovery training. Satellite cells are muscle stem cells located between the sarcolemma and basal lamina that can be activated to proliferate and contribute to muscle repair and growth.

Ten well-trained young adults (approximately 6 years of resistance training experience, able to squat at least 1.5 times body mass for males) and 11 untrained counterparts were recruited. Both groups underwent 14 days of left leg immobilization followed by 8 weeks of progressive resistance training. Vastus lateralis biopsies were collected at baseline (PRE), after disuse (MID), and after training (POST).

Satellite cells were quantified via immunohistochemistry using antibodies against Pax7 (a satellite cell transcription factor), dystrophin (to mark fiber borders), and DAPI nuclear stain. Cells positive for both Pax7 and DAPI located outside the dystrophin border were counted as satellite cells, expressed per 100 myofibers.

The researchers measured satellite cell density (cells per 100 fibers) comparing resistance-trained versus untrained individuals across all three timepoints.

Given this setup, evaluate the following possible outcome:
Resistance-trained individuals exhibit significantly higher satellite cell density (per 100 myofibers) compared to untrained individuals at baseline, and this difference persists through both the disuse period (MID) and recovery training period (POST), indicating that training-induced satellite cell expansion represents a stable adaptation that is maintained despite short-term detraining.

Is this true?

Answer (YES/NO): YES